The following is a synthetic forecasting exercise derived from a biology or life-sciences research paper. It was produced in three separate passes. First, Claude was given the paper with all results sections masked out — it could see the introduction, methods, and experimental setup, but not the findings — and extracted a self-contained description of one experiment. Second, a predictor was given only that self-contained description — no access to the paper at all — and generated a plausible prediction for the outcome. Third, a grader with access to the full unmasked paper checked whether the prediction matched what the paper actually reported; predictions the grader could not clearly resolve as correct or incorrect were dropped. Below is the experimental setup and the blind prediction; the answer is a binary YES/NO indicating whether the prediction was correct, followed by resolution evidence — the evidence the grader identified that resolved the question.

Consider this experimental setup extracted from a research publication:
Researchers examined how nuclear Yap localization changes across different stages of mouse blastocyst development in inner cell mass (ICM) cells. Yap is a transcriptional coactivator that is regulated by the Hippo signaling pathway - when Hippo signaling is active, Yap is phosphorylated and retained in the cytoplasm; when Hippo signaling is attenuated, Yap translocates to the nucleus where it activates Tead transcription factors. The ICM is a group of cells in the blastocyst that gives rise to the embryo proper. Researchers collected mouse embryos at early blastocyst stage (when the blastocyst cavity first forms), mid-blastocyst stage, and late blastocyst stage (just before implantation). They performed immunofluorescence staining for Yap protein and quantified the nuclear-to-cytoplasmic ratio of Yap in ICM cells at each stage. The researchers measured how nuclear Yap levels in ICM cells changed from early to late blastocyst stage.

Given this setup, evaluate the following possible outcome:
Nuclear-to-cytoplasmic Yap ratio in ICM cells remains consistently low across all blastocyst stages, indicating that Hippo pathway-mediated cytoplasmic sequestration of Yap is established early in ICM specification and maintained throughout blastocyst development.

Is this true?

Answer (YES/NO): NO